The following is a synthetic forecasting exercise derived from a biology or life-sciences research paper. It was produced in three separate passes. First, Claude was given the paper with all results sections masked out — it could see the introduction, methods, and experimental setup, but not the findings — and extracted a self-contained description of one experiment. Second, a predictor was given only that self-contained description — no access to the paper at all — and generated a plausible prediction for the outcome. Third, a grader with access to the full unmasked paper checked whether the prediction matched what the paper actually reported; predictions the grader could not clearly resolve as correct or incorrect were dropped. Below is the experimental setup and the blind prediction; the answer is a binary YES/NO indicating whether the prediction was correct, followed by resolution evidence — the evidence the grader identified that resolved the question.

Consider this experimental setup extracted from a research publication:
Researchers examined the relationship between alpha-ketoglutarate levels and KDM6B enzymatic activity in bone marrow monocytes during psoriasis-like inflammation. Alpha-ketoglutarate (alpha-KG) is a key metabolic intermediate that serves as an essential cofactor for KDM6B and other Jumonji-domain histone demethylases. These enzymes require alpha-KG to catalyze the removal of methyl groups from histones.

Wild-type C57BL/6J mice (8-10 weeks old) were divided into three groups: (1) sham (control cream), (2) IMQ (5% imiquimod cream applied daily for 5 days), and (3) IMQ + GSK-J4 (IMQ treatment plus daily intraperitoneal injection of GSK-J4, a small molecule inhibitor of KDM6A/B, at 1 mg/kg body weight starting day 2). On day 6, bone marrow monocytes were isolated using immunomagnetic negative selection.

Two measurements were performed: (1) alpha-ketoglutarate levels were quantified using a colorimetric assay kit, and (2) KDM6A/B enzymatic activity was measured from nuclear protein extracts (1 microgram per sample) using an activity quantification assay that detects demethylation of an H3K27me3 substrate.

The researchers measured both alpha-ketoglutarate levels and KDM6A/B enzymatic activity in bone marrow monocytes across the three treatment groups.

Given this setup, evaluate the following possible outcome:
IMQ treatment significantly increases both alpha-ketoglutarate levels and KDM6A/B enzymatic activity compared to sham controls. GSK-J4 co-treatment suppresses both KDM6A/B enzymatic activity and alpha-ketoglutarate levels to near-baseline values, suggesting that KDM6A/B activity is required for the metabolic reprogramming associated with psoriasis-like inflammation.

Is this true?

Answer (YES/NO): NO